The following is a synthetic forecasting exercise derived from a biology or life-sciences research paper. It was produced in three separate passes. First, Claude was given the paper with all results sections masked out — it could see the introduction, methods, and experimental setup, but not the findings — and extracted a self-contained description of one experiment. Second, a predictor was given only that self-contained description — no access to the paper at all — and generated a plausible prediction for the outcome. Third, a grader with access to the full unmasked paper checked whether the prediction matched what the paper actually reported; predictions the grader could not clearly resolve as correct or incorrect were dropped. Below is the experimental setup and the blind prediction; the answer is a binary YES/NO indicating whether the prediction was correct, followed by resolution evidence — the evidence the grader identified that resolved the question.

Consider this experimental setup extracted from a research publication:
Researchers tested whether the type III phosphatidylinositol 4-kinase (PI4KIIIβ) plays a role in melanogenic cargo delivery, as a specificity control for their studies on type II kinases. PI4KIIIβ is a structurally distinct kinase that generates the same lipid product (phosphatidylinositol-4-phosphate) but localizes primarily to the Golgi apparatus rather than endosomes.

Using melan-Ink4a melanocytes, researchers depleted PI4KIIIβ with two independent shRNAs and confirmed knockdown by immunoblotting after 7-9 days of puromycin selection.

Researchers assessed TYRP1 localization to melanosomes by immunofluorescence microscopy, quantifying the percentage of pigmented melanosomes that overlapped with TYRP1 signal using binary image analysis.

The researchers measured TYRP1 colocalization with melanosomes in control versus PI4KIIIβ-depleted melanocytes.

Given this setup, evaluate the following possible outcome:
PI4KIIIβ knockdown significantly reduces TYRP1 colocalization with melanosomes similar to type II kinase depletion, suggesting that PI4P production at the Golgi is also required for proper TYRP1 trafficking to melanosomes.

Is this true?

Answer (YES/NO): NO